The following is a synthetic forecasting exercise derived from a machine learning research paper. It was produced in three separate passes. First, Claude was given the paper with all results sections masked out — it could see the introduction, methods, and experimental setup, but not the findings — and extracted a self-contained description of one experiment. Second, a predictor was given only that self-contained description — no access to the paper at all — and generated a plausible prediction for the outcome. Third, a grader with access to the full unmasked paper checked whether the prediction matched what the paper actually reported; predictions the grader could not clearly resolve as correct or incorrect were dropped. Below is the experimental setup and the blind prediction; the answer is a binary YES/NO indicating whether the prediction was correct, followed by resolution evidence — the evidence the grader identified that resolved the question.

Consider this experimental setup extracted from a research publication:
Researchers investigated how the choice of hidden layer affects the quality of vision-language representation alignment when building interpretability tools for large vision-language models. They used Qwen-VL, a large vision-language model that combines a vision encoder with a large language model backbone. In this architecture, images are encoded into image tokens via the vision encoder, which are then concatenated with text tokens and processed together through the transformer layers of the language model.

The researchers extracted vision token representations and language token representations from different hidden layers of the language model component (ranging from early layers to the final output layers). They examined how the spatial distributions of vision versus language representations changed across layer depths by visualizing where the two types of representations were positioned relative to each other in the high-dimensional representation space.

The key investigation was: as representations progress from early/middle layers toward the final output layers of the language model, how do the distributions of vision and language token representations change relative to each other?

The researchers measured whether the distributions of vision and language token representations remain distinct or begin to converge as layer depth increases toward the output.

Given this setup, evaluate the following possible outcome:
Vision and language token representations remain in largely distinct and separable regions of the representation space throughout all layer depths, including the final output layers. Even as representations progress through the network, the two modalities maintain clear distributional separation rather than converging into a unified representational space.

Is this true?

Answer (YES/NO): NO